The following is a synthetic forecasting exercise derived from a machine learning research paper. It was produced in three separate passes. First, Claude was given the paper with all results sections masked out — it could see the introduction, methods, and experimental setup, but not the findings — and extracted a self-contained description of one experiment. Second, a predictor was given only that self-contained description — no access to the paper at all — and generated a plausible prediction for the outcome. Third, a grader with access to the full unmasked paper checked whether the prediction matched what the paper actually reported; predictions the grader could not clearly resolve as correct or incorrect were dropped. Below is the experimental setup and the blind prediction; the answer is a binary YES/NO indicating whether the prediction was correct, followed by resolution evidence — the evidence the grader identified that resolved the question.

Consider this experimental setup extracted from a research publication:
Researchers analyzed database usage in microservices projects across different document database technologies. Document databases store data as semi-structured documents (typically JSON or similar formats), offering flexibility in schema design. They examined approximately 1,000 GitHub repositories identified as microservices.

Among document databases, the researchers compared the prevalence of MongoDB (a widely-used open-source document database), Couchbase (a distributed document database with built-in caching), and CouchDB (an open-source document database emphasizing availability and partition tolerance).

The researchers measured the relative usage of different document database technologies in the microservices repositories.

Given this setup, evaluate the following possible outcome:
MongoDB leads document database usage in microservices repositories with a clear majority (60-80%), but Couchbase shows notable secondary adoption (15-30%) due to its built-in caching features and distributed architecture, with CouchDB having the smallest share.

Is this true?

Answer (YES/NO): NO